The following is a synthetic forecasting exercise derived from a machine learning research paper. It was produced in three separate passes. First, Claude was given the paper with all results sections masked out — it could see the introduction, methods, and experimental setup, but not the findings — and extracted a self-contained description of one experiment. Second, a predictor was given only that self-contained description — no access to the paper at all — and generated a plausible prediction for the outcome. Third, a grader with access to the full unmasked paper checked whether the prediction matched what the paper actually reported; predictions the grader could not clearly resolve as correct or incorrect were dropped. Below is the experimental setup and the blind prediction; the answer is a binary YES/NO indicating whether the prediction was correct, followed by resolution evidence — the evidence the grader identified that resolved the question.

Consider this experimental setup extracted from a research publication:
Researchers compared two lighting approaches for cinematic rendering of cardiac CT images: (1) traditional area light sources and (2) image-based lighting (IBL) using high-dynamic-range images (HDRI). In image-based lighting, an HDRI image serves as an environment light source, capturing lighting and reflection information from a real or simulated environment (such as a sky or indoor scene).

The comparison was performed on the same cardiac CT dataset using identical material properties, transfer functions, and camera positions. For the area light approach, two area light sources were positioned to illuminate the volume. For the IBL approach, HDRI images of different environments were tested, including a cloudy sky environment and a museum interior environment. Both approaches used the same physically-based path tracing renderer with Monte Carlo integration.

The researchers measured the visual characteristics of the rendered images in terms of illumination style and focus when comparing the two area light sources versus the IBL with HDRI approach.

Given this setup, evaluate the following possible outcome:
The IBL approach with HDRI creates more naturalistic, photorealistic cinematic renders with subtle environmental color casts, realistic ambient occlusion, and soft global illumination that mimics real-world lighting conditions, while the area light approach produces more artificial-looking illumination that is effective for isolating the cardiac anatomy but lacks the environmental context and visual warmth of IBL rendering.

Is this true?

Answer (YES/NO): NO